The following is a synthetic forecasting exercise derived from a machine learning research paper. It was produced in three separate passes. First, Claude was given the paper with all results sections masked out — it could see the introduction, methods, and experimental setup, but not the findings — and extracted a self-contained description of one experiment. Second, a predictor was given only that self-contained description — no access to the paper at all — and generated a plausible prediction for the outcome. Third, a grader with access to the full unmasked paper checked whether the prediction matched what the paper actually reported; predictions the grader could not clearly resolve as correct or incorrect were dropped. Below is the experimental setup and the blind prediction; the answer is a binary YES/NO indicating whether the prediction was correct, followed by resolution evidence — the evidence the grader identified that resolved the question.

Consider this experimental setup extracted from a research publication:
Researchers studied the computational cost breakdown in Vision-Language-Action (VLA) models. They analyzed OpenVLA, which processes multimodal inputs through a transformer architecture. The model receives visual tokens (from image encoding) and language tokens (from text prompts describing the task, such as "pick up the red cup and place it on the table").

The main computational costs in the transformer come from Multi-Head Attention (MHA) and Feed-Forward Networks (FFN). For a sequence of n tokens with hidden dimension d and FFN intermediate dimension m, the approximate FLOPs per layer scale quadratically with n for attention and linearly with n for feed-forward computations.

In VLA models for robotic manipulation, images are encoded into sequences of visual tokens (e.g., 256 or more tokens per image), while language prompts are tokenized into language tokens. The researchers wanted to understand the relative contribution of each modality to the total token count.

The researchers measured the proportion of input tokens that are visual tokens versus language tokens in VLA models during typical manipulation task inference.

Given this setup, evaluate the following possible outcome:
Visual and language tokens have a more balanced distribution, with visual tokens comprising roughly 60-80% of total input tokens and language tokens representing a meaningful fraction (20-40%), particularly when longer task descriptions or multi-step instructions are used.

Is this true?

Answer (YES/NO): NO